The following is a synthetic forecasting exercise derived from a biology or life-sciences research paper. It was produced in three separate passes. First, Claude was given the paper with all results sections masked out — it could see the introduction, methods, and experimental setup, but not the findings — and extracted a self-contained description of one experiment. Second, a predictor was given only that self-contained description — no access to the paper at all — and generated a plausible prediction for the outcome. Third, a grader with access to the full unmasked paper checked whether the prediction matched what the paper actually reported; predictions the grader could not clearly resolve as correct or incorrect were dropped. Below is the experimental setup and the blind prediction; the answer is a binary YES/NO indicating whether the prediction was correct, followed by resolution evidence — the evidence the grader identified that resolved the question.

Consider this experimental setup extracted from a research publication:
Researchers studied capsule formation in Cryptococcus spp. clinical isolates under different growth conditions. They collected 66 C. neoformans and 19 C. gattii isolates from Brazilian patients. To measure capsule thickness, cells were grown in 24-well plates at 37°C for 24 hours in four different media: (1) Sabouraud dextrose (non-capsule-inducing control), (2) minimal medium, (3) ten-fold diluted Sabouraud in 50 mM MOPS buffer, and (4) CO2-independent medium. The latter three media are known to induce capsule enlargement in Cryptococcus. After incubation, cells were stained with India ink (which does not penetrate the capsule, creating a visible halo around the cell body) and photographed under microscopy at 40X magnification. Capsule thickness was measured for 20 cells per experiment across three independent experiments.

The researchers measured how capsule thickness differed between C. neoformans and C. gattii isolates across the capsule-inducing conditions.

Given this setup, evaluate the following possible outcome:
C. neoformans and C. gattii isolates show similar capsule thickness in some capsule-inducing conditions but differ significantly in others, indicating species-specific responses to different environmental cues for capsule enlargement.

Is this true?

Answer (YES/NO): YES